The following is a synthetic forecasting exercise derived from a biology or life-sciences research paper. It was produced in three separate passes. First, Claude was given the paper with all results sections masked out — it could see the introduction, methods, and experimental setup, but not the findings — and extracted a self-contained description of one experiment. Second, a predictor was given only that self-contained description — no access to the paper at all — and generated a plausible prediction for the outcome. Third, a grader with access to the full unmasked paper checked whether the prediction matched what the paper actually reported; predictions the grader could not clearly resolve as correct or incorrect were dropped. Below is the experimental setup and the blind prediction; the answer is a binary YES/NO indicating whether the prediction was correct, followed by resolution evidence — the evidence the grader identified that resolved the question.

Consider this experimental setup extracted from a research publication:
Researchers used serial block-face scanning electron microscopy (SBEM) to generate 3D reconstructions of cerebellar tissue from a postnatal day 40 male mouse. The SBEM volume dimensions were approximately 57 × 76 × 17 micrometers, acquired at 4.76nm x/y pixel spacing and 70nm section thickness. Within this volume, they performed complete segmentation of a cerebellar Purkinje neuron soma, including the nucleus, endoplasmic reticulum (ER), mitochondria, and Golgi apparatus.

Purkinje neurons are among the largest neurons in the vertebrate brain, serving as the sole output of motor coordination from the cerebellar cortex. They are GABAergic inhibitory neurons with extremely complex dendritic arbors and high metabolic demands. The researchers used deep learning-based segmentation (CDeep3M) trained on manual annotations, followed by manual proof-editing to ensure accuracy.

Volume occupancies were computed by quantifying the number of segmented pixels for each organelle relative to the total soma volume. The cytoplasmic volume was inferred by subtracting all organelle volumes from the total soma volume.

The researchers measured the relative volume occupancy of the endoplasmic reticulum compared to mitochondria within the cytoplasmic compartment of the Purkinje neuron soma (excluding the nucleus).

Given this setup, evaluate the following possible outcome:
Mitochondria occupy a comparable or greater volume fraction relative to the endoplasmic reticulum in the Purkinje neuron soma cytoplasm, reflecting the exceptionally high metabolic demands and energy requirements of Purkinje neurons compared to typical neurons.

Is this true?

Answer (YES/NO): NO